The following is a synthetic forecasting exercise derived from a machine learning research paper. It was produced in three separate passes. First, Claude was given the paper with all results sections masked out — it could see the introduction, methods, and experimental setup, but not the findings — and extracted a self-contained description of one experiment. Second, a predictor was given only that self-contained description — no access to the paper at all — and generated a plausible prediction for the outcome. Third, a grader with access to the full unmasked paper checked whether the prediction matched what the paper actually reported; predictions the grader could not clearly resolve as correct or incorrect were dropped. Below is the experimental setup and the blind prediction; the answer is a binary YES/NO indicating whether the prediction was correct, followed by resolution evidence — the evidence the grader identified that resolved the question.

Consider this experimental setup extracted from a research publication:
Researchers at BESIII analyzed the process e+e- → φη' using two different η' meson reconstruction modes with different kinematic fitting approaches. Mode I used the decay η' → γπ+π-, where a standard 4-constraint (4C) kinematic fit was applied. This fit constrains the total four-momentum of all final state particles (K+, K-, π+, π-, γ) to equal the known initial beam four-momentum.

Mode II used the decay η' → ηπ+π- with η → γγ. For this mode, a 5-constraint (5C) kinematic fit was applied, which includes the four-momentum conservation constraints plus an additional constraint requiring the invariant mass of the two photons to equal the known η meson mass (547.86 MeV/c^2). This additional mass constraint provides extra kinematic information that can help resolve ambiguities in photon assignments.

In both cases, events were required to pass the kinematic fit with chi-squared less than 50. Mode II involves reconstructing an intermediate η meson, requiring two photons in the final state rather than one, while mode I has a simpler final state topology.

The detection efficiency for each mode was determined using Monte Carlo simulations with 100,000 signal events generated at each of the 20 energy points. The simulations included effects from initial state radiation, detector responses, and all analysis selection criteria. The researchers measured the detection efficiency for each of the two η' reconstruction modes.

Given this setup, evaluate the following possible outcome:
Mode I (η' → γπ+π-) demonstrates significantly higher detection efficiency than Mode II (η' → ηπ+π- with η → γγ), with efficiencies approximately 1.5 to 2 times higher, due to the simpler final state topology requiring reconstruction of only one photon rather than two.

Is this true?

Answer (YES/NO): NO